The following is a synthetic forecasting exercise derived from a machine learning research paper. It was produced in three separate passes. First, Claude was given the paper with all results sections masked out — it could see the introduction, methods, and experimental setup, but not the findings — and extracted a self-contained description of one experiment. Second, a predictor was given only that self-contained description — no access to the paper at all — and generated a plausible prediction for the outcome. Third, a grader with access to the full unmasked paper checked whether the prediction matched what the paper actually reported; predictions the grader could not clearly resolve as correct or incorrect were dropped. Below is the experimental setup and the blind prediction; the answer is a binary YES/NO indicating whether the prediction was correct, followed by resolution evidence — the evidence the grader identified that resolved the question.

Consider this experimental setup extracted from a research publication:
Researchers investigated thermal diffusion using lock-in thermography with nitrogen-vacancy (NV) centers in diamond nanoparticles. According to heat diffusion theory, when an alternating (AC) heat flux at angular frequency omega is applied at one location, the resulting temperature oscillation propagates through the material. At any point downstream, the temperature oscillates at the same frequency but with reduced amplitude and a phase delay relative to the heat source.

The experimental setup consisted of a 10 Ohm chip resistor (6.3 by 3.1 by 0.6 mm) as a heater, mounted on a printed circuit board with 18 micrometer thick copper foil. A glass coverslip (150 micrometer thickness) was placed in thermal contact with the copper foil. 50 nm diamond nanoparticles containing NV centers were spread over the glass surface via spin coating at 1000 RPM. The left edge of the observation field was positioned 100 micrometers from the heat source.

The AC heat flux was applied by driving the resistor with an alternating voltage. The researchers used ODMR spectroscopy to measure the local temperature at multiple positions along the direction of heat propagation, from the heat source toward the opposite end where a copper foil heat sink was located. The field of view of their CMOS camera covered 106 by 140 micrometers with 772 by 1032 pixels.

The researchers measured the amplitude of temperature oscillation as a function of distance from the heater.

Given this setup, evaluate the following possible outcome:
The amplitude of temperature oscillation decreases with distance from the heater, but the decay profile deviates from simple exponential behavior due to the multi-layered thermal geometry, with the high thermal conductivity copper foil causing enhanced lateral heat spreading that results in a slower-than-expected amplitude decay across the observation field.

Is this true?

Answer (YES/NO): NO